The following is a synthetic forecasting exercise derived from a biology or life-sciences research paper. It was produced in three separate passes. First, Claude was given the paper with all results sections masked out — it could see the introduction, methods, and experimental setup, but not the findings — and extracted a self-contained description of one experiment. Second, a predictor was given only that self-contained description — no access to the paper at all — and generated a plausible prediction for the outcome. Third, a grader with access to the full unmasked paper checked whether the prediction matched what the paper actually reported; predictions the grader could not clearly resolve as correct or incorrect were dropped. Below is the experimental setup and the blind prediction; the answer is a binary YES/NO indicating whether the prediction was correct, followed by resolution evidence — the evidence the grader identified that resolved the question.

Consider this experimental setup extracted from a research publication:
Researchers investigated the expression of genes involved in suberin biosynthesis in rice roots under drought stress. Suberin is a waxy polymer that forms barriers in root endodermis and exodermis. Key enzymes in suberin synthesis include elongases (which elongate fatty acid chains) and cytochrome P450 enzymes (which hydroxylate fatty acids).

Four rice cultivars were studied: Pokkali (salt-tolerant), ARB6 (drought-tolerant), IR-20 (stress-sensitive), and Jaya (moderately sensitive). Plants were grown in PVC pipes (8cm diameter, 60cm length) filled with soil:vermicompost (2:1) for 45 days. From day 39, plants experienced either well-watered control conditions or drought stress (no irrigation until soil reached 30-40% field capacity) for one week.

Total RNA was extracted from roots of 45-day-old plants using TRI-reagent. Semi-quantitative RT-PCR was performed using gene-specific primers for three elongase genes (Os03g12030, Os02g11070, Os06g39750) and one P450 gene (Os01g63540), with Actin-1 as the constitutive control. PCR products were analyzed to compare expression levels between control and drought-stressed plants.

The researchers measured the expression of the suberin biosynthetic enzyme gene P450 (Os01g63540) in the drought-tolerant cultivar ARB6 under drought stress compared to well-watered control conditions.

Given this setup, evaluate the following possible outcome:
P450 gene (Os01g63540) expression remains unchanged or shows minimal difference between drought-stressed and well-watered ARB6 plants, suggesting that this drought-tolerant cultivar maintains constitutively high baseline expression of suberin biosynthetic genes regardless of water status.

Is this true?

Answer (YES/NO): YES